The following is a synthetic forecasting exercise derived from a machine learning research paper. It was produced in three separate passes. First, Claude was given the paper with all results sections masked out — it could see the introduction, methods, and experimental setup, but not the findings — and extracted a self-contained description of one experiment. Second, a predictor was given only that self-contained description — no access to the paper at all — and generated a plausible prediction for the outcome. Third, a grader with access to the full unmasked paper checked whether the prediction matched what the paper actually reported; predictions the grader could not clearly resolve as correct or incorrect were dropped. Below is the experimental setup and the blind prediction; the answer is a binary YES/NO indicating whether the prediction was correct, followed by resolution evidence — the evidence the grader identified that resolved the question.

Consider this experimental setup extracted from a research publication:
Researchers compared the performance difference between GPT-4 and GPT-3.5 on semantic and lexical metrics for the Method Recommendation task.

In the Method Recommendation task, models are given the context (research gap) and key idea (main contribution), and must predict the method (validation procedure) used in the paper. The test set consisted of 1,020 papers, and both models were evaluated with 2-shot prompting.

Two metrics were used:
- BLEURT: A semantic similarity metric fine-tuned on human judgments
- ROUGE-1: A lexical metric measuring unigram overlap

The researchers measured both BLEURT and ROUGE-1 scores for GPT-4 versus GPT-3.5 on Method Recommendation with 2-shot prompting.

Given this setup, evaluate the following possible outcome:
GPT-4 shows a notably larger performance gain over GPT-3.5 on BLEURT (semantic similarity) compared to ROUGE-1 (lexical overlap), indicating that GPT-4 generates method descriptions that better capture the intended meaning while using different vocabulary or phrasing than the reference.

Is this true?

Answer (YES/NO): NO